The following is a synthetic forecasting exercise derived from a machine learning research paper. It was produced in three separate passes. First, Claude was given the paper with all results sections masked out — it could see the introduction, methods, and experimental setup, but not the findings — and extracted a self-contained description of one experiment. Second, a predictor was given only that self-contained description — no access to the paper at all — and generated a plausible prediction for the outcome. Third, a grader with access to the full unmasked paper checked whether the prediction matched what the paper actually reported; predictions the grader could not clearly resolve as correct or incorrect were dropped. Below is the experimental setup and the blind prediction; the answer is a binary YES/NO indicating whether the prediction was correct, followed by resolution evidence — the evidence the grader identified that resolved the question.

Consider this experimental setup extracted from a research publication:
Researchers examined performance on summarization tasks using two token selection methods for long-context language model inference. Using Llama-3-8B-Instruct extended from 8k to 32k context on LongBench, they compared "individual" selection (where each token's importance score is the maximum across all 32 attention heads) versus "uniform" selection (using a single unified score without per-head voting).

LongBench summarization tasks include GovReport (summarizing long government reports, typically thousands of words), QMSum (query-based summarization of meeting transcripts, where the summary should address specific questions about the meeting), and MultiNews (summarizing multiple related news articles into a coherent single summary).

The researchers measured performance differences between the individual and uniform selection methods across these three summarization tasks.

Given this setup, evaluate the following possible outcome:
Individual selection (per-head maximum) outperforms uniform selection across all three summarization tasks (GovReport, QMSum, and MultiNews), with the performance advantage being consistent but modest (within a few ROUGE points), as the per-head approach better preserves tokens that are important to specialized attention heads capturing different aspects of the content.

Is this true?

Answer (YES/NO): NO